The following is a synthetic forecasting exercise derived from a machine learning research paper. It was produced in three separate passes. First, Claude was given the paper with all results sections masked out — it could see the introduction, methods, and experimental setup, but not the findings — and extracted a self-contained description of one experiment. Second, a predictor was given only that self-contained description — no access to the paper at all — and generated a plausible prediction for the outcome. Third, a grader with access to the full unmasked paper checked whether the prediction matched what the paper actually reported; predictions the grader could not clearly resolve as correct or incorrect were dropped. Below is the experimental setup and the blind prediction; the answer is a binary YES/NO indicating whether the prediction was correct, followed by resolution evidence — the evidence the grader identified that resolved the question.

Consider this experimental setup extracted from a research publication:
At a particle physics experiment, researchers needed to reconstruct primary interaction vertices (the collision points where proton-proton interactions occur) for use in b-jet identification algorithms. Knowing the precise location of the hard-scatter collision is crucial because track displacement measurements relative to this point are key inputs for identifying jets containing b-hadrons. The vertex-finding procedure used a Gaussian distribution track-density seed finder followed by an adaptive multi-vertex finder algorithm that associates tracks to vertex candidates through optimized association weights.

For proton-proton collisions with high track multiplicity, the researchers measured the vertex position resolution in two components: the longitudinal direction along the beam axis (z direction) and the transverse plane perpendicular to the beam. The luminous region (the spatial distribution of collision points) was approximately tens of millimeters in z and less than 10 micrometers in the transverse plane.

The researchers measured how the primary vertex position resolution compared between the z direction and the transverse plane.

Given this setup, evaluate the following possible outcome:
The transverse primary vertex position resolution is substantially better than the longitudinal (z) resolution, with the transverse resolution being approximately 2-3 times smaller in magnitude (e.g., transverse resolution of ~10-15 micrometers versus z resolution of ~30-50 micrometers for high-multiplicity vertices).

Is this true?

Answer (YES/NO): YES